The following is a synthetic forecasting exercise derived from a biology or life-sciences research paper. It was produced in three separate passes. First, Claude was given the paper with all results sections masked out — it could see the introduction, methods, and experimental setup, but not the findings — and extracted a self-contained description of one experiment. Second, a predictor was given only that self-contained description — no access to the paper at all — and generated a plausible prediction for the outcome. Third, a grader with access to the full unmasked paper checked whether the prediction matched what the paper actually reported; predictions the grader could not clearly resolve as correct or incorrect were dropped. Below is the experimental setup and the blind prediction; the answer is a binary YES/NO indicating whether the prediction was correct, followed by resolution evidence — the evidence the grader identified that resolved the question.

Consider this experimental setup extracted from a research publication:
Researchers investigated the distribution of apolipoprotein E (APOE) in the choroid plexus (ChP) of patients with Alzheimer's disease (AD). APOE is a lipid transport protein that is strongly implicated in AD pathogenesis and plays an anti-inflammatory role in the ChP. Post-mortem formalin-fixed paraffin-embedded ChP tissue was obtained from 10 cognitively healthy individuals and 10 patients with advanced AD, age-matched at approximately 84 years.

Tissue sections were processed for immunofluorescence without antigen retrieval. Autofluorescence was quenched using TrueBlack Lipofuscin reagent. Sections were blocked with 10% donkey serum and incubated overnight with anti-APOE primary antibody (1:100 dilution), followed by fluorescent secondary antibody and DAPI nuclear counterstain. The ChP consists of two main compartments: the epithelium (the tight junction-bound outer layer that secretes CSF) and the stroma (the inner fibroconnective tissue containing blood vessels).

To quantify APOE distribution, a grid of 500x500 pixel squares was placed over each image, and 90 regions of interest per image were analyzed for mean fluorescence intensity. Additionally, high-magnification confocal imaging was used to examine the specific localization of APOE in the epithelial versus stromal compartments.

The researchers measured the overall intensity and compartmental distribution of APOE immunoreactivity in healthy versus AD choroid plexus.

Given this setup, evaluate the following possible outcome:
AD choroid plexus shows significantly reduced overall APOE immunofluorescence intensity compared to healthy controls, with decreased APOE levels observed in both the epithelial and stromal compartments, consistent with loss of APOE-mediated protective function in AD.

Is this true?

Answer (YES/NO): NO